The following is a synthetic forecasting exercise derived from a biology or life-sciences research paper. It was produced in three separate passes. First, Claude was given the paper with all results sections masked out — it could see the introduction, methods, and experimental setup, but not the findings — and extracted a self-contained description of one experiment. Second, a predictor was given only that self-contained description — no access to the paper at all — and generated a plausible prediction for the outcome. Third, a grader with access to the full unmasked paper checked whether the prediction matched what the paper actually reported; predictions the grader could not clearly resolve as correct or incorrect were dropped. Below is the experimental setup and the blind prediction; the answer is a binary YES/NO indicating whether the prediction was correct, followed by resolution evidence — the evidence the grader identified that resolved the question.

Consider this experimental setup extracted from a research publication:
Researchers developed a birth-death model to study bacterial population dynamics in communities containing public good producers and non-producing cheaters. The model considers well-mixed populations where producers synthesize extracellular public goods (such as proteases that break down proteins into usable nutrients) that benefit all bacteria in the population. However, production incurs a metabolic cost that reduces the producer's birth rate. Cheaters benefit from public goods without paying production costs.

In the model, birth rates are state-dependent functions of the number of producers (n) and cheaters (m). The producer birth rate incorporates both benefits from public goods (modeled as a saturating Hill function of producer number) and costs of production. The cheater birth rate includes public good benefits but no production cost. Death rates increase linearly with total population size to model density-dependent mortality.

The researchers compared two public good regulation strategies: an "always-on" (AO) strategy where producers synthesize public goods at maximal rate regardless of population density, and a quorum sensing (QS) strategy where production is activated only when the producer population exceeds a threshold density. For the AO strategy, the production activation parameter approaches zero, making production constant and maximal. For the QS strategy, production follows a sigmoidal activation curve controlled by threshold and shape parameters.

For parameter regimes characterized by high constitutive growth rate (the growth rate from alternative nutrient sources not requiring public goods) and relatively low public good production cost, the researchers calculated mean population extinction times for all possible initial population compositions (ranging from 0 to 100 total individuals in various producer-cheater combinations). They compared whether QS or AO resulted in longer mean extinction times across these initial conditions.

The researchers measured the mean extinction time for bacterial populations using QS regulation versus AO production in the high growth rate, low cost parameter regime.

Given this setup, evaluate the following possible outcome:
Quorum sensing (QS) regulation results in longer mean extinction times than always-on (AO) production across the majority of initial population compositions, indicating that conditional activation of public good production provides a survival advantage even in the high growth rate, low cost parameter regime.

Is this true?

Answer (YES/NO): NO